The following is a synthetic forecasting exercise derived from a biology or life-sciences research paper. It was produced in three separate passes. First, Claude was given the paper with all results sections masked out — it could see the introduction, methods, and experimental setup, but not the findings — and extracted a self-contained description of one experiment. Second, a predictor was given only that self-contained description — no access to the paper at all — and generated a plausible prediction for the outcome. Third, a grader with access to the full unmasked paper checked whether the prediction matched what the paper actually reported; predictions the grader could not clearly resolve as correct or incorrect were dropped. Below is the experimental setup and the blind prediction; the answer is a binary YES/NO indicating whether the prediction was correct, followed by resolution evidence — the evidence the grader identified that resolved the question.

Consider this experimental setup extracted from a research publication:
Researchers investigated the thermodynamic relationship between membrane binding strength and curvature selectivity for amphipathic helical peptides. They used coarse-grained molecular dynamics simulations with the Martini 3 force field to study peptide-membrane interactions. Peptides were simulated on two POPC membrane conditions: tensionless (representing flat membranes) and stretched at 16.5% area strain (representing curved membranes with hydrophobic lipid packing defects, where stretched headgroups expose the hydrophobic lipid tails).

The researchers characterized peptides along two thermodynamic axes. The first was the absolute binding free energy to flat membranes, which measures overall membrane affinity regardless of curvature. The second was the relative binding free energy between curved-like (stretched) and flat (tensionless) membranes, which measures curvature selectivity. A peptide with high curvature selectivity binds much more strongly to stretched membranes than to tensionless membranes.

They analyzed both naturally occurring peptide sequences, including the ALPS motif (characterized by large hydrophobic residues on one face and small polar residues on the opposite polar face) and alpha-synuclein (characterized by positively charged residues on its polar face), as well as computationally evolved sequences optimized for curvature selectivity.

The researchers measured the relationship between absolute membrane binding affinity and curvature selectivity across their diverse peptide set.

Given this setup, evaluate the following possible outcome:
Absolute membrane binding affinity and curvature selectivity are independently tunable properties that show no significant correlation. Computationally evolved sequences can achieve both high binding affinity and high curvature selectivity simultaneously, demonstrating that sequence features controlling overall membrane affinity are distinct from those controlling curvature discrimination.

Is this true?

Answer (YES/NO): NO